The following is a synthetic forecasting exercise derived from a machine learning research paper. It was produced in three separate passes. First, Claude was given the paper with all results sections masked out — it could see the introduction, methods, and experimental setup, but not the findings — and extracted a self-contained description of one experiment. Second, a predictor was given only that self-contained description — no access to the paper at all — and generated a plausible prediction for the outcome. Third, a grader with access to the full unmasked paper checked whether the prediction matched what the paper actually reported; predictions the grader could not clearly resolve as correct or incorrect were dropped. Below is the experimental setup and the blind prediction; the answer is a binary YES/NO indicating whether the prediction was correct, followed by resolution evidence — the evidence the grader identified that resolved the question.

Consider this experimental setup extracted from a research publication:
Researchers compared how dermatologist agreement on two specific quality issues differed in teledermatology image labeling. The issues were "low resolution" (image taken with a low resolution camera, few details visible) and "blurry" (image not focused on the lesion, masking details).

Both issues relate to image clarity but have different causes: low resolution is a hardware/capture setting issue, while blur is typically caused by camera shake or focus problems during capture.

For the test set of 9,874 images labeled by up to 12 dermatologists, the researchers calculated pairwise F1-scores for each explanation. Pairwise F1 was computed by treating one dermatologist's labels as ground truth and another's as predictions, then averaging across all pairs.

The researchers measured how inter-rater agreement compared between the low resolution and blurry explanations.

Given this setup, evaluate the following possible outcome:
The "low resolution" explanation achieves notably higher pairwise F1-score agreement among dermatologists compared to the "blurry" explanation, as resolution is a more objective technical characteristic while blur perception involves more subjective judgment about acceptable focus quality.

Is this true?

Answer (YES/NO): NO